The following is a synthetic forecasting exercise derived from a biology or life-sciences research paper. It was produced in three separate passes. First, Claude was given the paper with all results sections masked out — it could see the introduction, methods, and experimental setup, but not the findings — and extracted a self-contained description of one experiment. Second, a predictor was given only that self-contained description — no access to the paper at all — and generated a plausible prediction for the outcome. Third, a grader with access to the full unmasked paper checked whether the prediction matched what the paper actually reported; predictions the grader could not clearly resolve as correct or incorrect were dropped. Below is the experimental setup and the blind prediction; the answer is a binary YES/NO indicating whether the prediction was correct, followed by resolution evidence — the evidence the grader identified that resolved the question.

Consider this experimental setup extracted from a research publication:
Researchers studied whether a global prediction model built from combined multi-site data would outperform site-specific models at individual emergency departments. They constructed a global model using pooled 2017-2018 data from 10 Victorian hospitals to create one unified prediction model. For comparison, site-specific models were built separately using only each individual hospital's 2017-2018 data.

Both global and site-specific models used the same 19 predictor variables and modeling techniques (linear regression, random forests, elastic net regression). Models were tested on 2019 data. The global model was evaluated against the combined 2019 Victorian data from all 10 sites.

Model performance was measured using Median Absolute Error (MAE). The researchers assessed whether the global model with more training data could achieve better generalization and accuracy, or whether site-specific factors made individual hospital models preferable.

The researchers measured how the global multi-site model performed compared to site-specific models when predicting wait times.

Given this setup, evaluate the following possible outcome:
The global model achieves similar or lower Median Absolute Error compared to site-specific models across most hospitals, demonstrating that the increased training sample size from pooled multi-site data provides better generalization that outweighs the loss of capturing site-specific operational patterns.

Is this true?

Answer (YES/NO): NO